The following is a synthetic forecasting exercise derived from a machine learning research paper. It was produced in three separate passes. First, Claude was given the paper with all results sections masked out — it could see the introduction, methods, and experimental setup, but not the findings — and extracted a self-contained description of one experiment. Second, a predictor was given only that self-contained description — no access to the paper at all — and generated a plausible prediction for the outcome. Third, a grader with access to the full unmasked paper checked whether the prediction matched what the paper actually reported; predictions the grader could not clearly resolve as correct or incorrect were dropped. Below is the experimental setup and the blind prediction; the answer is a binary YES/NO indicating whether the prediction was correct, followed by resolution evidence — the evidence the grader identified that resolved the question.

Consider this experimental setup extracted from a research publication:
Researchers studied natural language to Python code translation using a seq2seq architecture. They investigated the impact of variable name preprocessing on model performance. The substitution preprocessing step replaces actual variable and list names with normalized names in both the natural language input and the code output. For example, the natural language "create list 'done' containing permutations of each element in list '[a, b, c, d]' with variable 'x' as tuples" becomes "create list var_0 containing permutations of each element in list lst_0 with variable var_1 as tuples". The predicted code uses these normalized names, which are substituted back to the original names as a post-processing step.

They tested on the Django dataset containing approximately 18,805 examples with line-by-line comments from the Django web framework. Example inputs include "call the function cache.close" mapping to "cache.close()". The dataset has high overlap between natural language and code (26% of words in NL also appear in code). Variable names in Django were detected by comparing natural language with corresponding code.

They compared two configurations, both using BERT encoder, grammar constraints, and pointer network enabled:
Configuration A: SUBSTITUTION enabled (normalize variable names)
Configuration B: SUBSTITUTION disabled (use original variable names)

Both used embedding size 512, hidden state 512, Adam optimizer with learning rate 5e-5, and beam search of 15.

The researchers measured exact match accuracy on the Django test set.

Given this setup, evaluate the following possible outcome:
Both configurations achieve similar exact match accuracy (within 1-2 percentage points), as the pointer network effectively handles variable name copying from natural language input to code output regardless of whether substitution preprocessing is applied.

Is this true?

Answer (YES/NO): NO